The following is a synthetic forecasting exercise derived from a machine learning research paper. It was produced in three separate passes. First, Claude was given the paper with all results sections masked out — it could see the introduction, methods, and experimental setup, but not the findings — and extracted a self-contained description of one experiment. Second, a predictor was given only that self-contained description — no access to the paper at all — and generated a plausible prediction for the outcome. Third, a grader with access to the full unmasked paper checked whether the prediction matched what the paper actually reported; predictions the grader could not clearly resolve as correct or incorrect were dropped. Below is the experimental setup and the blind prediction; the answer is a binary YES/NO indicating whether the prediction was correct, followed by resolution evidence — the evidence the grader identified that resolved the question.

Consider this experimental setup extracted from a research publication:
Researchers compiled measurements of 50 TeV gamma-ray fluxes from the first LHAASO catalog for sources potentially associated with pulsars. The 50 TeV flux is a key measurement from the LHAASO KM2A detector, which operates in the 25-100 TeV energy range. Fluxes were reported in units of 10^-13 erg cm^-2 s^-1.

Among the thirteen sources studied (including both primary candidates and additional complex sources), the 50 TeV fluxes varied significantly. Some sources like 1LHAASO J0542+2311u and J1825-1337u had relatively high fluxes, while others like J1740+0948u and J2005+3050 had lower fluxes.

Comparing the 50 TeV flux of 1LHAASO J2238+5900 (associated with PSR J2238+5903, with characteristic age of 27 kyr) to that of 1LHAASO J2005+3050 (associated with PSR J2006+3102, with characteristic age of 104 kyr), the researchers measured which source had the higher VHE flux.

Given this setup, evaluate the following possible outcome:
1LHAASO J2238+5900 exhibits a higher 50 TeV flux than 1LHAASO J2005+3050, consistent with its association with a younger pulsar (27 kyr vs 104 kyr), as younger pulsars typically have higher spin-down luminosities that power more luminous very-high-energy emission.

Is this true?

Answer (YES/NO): YES